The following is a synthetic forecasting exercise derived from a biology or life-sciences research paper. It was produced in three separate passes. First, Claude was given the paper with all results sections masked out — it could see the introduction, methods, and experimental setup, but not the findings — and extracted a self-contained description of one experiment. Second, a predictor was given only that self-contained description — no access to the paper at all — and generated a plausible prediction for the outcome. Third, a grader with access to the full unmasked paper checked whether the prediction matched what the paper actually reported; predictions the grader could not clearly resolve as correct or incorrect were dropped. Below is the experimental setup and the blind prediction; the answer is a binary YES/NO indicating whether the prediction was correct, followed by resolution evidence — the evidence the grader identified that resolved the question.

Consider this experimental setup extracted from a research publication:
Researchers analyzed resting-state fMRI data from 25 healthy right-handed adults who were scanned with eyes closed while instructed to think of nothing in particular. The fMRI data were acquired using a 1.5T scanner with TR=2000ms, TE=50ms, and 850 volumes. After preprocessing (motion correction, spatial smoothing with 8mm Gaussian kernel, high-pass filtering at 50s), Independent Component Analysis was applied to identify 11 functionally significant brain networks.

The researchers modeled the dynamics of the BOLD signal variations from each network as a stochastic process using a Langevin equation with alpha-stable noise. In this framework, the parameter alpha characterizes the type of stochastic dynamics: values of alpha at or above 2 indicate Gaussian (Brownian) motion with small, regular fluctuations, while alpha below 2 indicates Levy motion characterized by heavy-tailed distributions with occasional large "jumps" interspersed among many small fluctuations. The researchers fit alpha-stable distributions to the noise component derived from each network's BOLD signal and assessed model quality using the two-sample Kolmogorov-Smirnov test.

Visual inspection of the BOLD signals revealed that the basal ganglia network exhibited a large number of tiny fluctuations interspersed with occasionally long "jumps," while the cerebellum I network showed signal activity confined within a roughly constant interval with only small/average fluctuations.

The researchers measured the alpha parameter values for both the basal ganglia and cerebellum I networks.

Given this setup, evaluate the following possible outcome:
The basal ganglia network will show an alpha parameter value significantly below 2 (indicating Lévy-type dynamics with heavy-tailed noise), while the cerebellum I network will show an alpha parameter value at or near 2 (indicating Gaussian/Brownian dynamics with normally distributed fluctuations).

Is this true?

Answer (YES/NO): YES